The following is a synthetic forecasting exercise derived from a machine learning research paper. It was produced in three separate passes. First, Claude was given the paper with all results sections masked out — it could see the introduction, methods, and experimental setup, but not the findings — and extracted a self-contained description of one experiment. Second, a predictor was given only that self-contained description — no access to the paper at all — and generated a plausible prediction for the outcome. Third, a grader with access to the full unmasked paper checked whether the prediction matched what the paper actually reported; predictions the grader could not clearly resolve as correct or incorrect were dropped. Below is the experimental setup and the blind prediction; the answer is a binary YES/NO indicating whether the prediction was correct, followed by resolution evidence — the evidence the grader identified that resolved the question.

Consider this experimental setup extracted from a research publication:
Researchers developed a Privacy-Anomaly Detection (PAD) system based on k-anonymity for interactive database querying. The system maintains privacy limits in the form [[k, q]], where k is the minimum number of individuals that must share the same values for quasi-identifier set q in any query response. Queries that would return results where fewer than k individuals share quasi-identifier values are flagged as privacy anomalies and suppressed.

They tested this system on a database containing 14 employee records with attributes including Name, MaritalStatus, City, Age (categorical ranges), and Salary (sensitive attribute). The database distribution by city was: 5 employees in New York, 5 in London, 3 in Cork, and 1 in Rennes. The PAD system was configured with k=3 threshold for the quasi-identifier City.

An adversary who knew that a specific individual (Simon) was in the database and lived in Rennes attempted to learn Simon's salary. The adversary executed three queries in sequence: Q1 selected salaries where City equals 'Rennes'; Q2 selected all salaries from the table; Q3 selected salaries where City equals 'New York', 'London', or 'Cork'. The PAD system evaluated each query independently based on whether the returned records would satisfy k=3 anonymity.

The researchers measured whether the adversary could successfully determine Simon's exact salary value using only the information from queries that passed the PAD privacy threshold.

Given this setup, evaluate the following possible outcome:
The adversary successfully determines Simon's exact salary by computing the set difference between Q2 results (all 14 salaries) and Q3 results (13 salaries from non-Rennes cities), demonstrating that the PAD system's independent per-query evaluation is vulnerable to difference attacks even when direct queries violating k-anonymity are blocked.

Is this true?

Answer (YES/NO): YES